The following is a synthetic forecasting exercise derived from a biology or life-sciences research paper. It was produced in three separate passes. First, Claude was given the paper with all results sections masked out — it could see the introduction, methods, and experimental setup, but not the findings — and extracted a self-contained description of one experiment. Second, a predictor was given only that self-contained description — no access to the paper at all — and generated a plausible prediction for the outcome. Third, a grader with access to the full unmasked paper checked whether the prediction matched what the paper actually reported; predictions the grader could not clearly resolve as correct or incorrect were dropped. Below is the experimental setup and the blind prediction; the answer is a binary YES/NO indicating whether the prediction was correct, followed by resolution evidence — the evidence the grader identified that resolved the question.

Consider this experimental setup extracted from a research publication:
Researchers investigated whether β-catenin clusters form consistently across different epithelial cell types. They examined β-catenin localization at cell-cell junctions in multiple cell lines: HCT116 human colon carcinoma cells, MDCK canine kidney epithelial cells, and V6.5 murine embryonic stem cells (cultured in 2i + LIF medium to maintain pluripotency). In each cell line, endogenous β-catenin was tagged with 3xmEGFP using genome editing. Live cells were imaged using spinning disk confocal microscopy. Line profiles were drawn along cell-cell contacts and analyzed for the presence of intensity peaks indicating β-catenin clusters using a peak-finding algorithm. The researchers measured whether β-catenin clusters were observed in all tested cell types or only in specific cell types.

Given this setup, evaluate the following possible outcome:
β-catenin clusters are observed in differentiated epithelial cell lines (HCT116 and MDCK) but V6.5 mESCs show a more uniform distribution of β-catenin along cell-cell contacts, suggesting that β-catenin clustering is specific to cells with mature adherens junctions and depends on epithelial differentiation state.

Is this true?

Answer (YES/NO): NO